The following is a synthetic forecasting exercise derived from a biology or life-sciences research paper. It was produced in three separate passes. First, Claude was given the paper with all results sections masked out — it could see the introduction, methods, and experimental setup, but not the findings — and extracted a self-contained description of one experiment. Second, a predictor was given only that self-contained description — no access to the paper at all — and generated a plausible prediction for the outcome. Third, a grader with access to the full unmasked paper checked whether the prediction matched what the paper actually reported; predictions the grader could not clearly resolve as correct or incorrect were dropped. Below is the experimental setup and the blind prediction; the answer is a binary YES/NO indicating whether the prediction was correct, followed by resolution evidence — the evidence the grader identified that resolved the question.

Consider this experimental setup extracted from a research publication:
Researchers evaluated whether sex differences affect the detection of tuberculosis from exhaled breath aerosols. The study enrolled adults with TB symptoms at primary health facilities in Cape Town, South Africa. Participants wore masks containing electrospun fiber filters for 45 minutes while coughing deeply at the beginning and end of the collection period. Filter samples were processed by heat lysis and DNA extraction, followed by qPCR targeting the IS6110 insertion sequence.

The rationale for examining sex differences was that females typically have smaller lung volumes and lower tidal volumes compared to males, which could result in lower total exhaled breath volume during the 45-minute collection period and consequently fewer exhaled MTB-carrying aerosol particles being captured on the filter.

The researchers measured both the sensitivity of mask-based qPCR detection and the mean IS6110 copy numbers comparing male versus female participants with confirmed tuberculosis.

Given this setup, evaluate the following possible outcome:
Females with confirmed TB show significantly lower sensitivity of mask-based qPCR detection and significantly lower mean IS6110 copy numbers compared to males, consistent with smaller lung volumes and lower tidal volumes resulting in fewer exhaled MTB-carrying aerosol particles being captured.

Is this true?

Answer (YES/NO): NO